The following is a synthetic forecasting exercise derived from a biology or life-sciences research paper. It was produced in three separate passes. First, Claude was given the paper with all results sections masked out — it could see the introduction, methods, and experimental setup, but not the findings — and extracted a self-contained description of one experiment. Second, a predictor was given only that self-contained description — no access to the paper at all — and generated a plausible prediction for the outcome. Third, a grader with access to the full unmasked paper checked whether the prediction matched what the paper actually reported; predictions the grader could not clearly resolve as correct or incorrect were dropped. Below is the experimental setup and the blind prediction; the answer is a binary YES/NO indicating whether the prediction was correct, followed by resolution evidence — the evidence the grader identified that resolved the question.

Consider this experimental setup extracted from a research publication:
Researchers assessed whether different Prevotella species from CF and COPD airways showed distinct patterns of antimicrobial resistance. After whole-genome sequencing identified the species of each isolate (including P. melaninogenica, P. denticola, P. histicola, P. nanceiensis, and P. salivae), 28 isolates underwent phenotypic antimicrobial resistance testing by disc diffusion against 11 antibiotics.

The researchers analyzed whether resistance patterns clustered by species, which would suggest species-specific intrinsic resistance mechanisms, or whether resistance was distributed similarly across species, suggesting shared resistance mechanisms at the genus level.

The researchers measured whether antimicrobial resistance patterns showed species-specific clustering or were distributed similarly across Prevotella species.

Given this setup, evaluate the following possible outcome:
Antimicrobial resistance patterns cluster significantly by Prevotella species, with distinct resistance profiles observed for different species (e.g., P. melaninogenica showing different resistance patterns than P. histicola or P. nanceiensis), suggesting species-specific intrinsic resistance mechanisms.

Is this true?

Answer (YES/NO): NO